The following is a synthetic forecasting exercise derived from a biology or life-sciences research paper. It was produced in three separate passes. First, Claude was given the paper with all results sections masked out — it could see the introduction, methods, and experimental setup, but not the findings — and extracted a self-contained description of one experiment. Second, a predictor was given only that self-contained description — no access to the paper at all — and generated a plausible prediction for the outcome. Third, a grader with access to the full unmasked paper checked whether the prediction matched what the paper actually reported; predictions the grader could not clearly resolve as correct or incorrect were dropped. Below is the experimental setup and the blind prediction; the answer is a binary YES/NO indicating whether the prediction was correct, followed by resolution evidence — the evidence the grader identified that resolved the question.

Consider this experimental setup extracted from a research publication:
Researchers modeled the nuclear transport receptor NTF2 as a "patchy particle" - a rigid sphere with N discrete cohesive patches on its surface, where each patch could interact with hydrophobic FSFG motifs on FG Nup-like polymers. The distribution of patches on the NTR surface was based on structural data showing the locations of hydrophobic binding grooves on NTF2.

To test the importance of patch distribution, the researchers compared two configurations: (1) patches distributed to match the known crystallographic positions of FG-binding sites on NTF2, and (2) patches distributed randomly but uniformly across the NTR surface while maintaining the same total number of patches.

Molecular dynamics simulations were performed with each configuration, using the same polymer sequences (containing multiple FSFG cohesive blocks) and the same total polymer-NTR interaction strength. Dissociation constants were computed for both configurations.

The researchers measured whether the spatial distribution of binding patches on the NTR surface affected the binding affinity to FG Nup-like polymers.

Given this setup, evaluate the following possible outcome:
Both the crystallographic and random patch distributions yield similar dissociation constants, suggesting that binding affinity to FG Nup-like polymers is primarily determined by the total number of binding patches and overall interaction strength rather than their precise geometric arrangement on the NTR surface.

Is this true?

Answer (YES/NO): YES